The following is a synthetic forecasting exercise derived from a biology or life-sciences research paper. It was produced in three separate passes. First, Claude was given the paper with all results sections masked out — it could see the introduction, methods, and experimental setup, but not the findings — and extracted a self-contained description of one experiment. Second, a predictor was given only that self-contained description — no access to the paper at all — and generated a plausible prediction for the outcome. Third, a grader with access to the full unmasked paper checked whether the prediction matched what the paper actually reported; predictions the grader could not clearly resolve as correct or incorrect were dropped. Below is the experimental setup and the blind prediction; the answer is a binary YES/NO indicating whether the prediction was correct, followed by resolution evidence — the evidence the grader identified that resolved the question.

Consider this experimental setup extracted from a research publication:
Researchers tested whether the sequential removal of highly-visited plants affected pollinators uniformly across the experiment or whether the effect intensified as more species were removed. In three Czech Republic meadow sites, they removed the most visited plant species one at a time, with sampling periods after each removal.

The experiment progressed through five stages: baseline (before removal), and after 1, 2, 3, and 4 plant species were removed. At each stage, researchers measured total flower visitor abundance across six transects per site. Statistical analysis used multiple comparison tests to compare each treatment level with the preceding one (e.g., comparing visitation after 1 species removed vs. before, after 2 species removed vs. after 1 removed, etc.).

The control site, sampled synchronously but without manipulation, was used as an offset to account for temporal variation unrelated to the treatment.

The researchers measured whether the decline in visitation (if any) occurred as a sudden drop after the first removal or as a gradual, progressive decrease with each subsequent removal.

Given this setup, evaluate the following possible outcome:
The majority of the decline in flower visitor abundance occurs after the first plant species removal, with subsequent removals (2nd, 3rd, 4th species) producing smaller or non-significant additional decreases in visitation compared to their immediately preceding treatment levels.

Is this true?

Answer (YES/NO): NO